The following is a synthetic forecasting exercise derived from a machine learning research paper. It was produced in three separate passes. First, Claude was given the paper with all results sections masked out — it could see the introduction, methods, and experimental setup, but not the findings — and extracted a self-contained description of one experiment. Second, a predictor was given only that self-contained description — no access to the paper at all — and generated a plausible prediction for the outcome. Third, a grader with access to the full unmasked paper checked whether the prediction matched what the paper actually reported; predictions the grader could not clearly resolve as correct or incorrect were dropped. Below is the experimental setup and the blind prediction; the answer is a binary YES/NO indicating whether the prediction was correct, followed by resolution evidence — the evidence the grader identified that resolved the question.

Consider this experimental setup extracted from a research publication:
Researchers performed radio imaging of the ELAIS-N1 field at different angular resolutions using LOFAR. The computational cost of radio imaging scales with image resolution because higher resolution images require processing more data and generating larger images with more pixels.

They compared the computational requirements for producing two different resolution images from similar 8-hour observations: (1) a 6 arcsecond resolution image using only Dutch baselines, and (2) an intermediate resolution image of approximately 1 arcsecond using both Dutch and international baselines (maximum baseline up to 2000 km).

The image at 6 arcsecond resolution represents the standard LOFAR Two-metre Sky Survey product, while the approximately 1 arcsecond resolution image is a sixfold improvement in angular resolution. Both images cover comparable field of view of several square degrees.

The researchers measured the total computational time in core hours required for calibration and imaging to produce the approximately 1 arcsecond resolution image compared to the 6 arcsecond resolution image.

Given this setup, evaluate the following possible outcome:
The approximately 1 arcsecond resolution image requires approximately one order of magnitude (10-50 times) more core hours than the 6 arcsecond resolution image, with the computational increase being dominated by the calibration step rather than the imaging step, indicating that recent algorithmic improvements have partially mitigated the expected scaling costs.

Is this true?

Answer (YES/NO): NO